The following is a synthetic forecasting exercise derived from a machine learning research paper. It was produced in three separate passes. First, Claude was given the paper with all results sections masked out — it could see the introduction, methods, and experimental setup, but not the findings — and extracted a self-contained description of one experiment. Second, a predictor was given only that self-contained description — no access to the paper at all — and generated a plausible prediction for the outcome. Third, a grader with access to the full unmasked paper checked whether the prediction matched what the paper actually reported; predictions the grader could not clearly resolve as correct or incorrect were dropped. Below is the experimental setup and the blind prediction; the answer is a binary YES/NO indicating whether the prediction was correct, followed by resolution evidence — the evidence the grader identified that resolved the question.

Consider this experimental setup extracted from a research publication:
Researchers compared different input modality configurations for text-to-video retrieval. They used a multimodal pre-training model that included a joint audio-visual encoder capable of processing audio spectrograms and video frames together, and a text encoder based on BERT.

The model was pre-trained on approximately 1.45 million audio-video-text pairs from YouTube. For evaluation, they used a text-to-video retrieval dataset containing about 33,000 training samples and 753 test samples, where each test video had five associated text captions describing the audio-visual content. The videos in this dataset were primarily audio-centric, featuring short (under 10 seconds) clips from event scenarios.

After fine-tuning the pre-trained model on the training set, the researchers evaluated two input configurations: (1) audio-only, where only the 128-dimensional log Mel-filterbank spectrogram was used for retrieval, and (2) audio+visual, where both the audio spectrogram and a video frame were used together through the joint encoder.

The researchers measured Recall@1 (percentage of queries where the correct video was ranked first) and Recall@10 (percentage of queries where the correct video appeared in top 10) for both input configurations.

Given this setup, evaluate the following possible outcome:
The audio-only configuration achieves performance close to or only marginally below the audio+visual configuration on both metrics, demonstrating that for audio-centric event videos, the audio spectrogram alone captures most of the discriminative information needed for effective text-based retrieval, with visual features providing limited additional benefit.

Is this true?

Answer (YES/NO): YES